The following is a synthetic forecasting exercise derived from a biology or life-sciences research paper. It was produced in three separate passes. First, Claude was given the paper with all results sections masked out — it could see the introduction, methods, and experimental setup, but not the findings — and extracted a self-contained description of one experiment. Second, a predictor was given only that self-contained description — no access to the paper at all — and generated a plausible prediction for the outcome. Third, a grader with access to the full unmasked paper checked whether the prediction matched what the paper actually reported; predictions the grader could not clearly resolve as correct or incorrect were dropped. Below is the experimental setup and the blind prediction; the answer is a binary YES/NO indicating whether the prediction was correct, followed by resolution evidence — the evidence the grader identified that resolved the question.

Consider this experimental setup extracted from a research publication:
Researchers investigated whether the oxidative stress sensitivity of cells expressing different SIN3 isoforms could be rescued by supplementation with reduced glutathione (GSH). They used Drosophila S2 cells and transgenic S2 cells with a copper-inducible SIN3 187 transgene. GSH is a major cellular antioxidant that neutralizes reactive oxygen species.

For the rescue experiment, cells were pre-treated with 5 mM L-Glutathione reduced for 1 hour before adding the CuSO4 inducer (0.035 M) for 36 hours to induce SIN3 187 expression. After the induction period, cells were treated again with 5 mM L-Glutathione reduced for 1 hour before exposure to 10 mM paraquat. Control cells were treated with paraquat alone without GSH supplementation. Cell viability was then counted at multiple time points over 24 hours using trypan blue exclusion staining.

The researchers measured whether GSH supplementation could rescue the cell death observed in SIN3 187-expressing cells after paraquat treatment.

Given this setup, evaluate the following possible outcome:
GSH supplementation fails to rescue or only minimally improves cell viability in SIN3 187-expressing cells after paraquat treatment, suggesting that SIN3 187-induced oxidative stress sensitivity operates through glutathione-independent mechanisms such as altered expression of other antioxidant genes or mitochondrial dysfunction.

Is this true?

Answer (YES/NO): NO